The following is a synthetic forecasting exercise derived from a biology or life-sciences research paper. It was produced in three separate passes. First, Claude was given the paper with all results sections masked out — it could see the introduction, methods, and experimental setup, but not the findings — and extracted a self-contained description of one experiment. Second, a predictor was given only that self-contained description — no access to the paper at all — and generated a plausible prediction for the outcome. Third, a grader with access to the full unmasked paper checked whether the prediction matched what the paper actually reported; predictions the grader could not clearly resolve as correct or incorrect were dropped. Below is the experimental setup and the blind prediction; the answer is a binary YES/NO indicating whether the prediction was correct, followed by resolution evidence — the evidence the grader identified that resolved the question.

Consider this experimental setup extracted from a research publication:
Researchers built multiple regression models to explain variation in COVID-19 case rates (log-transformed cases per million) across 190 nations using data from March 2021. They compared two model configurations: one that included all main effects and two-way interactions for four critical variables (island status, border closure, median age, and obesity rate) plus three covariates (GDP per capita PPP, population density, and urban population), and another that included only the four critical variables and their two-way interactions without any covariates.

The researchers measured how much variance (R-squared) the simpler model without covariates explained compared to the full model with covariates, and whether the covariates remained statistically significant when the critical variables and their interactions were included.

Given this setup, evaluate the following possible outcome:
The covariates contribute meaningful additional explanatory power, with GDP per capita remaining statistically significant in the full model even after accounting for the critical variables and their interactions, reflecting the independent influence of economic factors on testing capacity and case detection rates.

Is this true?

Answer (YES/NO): NO